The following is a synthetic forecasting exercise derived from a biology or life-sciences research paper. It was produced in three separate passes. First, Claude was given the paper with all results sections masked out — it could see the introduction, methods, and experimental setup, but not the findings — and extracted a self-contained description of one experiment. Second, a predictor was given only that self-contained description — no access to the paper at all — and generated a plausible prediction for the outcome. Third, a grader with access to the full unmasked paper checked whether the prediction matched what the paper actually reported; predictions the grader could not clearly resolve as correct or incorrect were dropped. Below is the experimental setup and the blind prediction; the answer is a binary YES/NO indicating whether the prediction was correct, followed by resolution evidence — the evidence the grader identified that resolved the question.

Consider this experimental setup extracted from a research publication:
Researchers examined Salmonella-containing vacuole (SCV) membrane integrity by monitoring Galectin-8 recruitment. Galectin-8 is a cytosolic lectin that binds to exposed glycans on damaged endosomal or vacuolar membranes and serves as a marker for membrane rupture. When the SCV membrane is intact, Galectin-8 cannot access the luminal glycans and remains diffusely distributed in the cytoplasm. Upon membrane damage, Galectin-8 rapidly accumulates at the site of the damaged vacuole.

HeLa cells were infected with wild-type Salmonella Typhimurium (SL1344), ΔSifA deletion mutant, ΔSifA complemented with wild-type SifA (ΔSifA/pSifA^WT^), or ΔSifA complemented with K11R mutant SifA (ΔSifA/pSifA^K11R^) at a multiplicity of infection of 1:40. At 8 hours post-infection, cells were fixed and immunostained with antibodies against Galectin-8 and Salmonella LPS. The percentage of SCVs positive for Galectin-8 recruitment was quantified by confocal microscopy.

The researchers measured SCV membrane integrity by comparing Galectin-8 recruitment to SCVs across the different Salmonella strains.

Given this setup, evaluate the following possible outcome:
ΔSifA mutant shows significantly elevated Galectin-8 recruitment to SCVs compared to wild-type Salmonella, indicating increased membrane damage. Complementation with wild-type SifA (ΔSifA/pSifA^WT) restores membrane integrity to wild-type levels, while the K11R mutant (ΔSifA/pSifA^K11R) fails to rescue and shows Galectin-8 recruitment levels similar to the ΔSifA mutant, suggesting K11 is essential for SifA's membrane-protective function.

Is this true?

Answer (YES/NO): NO